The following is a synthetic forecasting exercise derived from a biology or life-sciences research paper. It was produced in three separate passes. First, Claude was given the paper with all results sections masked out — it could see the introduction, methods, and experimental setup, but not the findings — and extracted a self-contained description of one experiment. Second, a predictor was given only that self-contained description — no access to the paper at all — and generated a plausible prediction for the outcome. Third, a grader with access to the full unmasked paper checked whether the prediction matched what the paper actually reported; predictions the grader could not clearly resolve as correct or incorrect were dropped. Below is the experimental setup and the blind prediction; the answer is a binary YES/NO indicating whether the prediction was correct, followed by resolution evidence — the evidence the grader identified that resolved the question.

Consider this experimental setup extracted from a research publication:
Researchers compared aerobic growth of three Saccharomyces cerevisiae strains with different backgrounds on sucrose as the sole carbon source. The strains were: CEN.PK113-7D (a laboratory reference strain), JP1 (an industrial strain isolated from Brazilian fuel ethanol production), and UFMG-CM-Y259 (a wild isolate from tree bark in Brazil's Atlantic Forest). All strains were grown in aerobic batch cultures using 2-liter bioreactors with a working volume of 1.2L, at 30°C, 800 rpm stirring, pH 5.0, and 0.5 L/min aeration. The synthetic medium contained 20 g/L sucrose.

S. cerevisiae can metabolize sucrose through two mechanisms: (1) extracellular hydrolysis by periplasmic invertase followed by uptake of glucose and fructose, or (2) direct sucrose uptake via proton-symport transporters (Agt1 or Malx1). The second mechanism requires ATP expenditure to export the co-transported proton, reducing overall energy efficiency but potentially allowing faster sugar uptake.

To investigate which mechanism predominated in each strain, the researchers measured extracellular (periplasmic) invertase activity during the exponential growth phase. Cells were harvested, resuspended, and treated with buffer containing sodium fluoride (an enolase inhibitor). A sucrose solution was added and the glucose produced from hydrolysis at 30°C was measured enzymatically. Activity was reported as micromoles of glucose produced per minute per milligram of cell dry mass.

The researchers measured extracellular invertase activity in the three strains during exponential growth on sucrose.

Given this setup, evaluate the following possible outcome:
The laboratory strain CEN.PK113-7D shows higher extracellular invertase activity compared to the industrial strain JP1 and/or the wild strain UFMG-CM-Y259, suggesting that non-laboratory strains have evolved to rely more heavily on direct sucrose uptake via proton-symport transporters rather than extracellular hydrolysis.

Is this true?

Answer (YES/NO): NO